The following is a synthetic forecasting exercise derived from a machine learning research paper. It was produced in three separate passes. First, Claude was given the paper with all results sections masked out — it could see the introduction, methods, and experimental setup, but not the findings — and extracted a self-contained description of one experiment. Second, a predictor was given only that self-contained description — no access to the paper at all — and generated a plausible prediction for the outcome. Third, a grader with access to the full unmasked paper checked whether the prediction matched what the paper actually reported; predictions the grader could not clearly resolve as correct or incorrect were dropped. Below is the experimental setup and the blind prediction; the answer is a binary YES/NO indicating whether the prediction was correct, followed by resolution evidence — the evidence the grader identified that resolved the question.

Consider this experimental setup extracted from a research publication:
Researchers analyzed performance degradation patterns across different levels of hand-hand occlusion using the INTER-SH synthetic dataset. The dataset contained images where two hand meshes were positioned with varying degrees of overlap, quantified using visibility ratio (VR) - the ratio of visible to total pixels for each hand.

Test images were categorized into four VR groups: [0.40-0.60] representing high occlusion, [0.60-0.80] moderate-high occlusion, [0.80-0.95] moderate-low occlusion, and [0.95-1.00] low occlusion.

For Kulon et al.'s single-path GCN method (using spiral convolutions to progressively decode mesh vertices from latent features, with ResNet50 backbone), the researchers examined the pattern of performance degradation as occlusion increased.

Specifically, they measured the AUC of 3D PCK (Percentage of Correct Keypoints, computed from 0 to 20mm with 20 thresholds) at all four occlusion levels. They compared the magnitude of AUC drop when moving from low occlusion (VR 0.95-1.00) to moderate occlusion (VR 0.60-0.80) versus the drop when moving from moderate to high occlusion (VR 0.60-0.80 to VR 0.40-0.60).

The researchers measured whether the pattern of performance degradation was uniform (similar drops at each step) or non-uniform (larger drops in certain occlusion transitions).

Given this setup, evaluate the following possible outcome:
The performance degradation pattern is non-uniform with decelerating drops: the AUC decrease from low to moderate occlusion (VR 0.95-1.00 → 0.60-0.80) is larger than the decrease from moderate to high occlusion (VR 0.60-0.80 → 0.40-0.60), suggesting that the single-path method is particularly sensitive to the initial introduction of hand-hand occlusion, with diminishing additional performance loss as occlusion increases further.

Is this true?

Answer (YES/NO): YES